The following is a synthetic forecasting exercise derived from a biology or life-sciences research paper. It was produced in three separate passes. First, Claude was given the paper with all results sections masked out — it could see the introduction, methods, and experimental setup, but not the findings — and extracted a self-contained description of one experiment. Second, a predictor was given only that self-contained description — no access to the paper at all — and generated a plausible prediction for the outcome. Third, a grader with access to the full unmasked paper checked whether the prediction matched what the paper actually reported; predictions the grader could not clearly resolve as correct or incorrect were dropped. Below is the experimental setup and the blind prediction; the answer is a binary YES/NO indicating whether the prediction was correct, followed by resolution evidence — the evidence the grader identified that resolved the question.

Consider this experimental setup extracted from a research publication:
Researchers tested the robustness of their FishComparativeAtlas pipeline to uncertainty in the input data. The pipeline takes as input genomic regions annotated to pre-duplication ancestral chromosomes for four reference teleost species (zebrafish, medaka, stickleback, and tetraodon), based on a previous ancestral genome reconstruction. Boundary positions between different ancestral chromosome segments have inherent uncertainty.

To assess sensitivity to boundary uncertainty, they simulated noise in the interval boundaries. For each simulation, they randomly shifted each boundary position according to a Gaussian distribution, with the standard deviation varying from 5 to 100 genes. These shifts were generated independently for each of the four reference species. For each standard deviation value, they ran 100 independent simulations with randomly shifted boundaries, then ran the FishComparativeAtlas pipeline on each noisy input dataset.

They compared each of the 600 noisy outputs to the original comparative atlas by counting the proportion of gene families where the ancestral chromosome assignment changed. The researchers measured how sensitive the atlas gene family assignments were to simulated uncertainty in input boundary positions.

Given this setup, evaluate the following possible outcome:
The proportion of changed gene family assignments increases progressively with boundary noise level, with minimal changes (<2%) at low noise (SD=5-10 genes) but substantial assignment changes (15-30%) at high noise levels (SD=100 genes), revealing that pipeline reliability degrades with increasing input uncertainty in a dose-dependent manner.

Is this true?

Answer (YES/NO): NO